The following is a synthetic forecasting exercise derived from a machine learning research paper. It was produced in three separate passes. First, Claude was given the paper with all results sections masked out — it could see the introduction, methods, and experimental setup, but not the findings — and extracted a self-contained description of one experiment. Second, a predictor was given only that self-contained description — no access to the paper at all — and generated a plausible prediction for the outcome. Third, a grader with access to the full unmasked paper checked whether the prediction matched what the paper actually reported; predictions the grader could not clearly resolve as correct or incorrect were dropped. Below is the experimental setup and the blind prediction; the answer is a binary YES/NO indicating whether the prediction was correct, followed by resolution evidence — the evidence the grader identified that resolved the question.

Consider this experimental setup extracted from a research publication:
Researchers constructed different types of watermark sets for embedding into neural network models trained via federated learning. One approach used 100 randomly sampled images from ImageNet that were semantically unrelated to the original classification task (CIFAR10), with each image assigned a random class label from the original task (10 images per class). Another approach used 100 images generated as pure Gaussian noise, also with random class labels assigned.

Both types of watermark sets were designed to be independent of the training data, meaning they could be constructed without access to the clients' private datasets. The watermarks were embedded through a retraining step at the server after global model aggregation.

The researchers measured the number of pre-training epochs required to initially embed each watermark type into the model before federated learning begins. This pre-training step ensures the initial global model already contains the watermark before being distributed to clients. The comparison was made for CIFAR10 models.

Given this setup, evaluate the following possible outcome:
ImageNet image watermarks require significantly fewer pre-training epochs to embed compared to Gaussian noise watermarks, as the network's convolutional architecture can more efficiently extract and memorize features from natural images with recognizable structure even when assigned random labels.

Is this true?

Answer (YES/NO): YES